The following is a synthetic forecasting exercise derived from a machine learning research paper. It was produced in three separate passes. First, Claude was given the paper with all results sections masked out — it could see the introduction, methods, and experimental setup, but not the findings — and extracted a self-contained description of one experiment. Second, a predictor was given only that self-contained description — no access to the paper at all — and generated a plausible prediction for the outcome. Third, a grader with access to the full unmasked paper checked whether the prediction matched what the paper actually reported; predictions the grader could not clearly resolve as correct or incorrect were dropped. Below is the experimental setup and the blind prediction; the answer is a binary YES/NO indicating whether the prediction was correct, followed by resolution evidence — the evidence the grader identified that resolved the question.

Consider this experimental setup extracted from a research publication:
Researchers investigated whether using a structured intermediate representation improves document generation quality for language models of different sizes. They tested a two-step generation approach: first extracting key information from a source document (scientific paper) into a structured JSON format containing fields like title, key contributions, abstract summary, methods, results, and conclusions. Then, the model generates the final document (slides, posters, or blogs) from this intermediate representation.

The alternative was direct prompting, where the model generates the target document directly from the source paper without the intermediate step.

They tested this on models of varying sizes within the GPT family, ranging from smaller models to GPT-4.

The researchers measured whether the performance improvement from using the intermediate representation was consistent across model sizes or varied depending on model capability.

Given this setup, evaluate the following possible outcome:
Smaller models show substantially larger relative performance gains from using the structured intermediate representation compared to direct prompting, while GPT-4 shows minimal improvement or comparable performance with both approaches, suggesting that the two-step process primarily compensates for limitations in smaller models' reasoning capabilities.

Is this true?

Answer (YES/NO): NO